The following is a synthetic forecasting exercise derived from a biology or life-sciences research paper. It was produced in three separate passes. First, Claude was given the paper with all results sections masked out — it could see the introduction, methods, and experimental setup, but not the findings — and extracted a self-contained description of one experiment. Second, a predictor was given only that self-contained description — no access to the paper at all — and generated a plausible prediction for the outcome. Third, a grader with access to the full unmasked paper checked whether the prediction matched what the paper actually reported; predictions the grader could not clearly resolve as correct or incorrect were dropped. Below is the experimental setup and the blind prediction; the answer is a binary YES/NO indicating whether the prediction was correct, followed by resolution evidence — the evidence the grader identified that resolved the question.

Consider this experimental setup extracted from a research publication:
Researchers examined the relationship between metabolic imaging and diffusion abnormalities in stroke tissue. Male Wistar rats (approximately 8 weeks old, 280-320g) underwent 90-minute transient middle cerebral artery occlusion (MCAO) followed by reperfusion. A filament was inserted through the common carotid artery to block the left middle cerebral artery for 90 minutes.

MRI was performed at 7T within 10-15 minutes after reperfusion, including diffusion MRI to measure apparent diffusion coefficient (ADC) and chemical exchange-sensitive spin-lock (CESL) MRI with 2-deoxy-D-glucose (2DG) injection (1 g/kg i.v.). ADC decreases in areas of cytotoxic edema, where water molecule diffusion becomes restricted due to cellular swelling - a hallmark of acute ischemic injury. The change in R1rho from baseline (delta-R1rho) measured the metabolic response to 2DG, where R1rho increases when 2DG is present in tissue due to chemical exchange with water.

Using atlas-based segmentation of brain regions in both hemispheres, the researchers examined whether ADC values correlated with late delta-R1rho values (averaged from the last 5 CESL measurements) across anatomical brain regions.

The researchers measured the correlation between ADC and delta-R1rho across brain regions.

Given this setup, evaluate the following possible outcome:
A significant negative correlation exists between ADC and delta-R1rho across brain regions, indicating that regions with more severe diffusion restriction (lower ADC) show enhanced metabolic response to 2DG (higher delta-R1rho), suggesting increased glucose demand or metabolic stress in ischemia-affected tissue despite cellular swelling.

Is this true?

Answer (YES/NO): NO